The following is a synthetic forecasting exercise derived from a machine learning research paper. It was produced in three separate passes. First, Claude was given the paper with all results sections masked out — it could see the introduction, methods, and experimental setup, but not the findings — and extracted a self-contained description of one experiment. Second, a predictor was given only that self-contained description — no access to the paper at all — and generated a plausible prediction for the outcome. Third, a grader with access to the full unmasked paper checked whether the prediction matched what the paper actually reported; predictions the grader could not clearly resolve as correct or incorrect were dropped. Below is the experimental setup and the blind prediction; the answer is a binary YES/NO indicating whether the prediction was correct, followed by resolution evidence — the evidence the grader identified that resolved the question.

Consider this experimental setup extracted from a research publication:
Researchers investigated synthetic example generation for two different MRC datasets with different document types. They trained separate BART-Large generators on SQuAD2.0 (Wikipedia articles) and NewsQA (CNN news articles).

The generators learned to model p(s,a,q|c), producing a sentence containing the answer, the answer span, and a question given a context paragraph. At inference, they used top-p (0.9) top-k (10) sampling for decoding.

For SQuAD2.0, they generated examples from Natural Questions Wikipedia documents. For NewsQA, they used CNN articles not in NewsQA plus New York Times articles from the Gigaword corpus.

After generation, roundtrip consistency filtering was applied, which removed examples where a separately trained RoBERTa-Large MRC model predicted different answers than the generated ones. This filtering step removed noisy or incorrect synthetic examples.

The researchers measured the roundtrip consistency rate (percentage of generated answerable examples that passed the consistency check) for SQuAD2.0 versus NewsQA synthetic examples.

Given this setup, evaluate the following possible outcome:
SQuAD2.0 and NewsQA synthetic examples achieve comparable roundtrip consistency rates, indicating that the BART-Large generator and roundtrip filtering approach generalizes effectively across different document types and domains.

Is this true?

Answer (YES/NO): NO